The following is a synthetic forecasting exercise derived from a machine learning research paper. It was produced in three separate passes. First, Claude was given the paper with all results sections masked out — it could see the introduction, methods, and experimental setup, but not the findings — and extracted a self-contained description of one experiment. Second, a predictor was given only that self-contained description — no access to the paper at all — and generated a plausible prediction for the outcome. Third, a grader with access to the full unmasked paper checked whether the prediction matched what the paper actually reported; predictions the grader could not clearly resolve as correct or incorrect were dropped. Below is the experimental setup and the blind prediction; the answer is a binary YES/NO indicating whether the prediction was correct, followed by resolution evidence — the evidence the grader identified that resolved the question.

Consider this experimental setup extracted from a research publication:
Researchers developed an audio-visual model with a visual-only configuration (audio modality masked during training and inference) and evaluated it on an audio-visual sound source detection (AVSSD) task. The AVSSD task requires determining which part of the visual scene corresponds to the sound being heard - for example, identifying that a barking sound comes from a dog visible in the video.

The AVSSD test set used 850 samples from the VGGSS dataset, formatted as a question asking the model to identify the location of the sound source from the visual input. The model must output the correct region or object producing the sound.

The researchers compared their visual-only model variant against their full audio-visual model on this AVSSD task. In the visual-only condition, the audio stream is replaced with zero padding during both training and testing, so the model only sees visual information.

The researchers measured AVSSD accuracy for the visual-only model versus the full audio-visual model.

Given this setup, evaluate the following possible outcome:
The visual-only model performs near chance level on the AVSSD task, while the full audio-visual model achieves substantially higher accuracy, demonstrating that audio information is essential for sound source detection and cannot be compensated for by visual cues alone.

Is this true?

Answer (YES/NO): NO